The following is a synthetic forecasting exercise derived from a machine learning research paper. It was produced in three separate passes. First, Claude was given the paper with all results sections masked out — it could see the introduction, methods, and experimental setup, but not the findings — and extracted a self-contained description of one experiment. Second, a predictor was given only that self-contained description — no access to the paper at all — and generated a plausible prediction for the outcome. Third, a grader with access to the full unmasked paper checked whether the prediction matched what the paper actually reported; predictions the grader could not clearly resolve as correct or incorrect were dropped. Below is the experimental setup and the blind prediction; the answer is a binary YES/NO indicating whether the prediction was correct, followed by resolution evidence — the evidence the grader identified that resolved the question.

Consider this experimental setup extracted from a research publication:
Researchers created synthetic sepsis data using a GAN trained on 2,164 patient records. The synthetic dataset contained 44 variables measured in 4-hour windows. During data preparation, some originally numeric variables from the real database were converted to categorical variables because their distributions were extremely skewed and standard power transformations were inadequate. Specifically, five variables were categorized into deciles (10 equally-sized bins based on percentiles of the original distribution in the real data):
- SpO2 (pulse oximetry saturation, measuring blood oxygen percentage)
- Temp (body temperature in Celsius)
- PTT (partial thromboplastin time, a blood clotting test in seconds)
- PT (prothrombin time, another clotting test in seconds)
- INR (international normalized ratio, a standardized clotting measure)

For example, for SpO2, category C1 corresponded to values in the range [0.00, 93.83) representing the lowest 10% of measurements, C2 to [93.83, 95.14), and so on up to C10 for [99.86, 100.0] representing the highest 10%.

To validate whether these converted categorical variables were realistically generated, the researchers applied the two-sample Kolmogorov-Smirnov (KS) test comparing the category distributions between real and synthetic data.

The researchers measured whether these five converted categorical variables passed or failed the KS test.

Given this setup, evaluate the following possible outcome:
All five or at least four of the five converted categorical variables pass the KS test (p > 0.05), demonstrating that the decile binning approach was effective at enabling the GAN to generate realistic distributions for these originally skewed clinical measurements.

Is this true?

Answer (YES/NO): YES